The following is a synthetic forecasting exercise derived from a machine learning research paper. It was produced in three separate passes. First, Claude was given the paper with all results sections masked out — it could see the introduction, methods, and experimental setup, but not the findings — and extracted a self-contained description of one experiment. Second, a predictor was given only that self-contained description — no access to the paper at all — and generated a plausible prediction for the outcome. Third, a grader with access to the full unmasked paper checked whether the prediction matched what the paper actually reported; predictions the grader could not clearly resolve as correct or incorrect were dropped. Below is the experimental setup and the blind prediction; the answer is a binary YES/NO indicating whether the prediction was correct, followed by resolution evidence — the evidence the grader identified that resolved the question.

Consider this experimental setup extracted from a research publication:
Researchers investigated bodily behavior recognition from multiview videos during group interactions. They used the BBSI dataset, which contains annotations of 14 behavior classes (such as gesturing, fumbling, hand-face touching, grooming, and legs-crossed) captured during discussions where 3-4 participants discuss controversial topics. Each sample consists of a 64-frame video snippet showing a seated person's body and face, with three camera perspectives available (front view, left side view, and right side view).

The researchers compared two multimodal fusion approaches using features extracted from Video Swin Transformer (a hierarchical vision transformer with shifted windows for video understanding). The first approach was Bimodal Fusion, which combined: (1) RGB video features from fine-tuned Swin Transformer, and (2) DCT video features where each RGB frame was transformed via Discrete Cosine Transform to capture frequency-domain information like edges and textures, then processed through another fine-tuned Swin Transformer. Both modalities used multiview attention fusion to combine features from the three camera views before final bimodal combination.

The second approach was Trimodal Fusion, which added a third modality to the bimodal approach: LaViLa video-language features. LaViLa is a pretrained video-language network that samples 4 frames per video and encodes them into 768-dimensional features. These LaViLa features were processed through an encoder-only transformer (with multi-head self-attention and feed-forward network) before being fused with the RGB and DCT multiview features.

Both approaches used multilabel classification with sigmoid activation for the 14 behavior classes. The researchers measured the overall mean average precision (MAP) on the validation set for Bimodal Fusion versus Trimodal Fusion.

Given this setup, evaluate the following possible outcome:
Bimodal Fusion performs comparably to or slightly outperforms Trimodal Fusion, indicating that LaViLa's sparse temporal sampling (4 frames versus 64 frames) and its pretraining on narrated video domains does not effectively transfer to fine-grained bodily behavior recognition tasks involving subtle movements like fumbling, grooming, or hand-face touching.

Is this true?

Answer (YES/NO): YES